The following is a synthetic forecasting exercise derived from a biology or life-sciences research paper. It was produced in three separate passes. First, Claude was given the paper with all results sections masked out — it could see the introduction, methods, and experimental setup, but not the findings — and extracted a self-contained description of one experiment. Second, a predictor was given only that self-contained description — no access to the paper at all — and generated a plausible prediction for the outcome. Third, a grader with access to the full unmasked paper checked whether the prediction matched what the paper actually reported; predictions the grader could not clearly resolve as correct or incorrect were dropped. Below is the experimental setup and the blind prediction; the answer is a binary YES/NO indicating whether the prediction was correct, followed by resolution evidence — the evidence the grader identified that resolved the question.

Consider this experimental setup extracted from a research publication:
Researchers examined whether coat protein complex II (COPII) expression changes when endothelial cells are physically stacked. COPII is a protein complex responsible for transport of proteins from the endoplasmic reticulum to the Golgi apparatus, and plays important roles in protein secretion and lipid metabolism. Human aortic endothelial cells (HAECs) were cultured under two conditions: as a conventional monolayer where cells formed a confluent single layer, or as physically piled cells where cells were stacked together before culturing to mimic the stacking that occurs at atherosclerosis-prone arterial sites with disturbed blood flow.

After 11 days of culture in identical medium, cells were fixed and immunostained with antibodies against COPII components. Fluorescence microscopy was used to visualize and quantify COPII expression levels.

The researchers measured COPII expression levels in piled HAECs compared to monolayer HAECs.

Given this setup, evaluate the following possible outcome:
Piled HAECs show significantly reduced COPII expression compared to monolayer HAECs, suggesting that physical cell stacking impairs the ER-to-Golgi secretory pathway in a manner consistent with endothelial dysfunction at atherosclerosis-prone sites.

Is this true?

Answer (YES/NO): NO